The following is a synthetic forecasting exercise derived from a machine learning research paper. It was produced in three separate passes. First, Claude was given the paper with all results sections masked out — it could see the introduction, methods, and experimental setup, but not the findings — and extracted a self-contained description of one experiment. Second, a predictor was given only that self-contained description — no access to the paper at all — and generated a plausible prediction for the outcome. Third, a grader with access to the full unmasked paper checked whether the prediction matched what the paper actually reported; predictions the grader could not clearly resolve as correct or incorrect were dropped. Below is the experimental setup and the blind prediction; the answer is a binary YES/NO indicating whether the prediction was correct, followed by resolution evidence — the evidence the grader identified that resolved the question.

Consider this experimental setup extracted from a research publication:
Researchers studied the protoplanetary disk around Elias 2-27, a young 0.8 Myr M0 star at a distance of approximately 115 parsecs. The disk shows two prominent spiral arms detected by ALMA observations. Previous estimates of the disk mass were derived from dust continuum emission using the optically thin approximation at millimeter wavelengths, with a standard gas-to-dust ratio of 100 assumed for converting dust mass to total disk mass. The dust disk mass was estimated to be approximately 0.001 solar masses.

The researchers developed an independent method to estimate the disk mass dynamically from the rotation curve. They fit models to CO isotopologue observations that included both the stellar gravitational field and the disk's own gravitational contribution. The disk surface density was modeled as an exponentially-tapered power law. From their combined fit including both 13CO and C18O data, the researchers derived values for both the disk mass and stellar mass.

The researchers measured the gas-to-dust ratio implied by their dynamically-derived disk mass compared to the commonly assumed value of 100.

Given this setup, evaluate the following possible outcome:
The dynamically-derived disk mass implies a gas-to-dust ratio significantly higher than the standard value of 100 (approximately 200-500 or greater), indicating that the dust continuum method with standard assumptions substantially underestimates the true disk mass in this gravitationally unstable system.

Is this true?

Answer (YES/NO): NO